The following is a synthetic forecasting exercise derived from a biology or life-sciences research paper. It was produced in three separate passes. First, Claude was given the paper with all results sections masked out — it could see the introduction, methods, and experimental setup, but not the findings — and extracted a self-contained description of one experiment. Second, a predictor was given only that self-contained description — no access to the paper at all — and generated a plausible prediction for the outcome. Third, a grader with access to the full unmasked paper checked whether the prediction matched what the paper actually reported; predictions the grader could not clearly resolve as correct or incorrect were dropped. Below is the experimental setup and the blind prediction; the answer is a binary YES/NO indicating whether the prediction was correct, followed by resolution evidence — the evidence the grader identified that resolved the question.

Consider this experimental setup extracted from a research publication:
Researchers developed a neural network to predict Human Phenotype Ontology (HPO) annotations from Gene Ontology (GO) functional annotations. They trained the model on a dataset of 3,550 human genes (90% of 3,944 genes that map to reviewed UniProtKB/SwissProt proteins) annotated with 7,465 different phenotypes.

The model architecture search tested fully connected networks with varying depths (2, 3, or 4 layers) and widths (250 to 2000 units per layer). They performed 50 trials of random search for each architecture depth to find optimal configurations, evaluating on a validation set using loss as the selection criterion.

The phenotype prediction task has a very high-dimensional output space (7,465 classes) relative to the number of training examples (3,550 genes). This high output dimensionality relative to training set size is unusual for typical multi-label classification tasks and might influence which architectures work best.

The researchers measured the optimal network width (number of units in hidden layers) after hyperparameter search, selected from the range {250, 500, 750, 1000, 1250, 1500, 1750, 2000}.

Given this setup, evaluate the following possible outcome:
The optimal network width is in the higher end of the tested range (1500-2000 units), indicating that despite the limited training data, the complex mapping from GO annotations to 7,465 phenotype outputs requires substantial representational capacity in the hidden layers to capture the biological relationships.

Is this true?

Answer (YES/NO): NO